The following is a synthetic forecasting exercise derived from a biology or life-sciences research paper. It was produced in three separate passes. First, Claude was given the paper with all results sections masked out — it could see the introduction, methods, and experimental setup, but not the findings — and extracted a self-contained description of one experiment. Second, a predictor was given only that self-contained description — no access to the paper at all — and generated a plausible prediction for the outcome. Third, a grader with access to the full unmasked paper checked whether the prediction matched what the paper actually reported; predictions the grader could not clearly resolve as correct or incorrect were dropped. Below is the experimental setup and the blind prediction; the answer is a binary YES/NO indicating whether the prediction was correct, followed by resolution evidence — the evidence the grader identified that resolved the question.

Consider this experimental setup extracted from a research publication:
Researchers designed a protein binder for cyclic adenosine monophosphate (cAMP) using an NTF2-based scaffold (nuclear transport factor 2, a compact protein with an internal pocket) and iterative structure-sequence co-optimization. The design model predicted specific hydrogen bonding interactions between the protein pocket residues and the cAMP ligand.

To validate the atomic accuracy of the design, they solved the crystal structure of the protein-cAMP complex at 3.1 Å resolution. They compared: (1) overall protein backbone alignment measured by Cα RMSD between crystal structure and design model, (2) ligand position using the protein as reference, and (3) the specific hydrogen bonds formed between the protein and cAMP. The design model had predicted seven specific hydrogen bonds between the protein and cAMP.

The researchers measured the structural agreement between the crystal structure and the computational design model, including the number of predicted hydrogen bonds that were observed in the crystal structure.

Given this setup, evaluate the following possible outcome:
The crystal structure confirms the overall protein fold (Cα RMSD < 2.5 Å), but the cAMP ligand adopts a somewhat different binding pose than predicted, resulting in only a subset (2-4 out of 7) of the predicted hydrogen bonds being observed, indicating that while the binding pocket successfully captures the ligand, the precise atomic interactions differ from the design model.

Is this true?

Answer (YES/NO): NO